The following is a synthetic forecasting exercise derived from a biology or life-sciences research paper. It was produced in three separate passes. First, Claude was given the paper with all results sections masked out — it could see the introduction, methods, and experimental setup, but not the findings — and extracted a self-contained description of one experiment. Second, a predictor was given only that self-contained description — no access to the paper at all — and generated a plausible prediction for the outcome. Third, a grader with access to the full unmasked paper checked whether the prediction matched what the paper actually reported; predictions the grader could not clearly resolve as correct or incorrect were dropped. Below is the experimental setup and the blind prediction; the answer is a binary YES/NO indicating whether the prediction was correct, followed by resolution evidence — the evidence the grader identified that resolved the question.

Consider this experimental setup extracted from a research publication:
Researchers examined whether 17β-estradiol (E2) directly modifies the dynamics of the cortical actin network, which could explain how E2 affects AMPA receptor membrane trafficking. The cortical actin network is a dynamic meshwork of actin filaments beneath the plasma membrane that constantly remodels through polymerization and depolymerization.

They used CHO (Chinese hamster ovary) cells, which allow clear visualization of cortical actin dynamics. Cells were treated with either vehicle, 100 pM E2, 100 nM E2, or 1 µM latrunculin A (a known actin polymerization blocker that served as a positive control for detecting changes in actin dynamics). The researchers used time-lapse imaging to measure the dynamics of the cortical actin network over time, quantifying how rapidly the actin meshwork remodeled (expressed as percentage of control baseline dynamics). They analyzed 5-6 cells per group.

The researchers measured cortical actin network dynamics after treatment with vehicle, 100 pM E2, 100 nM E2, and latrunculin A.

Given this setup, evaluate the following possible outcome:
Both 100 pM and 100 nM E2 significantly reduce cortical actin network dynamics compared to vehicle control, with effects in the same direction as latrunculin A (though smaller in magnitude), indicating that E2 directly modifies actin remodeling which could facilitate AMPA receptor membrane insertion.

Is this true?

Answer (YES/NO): NO